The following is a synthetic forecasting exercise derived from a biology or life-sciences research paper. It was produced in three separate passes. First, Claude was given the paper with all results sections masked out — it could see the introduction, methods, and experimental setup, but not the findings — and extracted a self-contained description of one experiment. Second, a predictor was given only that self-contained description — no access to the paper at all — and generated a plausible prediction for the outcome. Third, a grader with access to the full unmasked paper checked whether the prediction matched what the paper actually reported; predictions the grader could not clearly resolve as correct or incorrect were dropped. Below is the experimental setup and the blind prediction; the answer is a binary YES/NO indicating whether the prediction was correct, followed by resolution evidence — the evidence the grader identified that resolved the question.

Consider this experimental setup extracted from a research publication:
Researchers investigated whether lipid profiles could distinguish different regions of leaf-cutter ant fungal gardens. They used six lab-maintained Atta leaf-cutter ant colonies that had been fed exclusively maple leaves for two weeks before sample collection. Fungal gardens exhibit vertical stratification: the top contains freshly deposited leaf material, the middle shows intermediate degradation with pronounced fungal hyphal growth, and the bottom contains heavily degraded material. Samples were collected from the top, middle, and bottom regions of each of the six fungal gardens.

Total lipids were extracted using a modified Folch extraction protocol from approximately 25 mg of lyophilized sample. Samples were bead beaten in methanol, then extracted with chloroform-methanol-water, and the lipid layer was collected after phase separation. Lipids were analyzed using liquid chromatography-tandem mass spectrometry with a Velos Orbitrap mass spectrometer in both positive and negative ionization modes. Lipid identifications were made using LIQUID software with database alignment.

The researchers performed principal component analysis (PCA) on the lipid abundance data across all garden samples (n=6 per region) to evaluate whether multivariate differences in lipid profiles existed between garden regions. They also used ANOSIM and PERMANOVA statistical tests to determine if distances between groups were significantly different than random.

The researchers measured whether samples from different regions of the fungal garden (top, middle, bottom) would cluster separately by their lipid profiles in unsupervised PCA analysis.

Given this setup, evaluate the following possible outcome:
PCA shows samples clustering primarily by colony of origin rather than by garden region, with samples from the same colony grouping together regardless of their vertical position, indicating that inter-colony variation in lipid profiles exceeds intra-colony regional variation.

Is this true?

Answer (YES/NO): NO